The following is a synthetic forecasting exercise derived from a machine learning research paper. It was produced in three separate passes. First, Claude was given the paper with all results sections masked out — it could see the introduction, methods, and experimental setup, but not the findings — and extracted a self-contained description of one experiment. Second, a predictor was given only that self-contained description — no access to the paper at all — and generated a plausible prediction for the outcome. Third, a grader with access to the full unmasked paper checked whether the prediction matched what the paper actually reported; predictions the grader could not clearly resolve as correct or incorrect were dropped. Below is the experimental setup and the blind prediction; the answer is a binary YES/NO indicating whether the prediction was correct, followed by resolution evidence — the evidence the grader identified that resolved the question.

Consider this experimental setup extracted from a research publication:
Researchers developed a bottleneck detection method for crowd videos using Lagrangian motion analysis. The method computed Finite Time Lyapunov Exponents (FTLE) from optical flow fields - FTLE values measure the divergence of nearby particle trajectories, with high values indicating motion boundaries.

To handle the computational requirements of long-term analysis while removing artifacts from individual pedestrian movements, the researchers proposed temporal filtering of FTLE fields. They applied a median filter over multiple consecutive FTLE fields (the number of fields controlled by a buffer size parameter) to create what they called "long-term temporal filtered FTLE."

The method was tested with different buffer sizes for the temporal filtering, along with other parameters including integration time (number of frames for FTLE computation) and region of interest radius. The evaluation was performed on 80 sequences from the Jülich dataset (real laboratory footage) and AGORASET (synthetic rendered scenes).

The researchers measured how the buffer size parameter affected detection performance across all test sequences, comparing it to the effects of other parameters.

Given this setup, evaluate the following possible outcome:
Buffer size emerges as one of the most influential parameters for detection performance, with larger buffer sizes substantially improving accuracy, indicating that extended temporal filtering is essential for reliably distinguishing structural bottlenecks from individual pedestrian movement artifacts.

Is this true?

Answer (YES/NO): NO